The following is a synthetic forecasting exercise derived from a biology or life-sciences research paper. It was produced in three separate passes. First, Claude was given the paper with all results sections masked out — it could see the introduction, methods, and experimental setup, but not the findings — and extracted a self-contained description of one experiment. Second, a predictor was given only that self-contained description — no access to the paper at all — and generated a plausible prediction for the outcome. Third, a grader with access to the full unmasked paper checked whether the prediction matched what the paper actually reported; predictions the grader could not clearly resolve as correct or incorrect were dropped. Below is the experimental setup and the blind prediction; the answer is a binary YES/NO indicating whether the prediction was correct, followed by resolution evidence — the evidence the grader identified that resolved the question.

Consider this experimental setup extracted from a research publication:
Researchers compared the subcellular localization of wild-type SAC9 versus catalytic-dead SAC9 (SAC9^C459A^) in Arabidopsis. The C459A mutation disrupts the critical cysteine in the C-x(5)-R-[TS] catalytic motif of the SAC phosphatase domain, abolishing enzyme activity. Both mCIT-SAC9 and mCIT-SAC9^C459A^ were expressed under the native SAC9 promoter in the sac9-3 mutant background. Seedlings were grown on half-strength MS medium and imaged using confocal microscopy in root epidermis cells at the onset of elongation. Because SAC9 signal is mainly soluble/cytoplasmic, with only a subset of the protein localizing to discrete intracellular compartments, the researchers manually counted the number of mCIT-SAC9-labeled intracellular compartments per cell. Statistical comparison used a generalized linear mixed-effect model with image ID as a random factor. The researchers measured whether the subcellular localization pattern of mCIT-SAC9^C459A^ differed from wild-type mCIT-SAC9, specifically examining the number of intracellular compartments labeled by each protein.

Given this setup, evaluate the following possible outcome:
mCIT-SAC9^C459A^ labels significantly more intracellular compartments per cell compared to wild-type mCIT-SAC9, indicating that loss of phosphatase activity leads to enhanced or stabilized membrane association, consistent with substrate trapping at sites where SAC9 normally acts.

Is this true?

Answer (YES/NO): YES